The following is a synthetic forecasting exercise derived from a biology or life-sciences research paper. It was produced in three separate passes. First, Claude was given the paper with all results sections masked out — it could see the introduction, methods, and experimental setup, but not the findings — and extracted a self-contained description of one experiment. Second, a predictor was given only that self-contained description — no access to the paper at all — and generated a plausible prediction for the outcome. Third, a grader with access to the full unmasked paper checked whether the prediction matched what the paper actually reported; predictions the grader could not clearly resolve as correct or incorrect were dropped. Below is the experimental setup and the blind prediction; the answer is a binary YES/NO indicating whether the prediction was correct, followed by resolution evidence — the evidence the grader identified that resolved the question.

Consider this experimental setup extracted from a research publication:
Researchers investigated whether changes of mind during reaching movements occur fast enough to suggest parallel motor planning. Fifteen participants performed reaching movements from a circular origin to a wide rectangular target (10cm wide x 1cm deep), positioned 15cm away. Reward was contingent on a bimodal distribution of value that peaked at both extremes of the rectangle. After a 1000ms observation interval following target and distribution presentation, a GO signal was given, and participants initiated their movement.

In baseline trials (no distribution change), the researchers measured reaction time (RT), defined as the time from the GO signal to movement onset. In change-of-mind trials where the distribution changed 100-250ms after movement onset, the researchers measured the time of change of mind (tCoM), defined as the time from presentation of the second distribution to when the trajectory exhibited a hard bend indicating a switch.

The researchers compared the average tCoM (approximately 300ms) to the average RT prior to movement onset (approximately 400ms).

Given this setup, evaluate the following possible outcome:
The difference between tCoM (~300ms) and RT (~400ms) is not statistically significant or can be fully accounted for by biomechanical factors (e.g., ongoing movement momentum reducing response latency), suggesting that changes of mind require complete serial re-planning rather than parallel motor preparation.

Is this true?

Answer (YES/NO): NO